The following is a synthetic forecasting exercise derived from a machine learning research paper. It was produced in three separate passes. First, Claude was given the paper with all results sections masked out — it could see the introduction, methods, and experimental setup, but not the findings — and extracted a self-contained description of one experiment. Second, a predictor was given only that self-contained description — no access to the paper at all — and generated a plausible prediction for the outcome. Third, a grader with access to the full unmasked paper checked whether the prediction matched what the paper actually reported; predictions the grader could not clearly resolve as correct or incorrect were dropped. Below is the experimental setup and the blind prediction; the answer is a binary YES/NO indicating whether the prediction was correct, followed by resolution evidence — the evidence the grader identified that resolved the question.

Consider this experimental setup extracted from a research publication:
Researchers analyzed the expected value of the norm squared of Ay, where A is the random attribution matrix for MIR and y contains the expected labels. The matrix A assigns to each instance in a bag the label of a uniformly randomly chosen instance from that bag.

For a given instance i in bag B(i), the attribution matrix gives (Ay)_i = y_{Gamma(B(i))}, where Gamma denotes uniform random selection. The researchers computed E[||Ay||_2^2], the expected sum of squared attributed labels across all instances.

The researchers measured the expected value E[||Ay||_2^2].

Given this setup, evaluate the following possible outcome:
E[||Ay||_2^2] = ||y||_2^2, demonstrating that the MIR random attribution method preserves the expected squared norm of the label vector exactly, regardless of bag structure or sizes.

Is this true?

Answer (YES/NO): YES